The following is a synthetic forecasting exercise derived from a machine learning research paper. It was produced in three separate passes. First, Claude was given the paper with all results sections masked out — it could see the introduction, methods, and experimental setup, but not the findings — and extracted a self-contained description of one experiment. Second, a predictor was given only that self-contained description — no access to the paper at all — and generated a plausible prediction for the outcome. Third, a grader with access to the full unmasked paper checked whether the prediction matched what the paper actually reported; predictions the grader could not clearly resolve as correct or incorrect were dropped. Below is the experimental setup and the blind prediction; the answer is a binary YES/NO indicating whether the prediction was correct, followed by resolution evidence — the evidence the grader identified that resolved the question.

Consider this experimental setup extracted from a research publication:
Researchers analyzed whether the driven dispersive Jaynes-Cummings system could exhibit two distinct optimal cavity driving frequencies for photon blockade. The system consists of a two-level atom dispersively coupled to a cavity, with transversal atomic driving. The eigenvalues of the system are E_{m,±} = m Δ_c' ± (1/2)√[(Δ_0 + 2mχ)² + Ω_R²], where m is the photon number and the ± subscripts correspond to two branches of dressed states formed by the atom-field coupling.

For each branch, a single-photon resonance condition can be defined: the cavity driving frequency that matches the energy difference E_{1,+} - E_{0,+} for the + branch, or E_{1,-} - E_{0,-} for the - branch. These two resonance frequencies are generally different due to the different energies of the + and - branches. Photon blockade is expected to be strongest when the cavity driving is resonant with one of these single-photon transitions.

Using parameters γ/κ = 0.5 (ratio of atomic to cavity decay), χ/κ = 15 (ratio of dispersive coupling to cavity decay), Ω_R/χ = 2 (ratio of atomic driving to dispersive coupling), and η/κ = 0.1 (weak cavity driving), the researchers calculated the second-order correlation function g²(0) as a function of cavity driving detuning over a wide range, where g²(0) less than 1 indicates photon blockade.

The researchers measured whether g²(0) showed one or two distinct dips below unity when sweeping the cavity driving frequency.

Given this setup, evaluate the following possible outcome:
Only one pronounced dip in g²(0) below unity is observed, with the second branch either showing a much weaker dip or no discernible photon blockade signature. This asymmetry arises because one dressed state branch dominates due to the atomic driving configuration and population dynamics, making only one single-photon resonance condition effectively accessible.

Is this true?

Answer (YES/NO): NO